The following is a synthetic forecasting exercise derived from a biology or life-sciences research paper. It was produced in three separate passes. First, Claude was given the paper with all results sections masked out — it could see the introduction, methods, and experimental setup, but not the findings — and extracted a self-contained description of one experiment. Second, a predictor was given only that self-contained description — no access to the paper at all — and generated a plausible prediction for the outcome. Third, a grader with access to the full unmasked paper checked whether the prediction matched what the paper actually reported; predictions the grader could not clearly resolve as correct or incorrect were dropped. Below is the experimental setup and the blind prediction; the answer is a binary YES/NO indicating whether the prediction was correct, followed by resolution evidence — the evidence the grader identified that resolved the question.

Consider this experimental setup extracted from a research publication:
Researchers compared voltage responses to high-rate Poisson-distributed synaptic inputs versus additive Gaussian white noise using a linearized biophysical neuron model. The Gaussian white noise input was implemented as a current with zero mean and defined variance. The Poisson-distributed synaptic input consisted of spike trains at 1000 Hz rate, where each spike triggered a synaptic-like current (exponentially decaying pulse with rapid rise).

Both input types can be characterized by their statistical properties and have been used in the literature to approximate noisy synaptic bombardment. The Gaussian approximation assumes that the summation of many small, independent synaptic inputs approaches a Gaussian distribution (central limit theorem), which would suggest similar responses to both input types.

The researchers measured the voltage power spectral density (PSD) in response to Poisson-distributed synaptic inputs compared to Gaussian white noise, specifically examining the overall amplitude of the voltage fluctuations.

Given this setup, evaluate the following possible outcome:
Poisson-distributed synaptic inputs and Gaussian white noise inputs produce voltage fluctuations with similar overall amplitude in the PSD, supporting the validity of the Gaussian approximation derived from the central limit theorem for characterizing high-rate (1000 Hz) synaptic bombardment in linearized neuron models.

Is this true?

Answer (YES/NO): NO